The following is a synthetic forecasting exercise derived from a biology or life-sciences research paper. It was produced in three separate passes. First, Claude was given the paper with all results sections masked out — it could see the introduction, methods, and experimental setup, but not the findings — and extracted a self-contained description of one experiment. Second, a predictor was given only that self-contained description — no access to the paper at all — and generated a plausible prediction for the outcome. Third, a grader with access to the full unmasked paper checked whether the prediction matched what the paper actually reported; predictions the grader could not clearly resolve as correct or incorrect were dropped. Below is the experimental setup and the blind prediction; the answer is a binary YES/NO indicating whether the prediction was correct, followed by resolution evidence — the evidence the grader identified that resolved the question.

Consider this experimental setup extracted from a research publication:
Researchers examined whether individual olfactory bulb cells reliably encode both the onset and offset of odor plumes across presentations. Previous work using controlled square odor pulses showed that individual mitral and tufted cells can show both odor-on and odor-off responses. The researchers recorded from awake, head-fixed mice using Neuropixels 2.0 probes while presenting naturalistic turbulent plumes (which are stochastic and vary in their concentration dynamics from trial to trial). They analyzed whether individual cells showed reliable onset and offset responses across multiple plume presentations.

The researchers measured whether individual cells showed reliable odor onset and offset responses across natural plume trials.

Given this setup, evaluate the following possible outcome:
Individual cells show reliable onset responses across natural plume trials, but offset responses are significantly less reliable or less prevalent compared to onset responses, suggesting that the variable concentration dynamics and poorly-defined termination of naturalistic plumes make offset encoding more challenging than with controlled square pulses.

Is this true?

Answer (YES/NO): NO